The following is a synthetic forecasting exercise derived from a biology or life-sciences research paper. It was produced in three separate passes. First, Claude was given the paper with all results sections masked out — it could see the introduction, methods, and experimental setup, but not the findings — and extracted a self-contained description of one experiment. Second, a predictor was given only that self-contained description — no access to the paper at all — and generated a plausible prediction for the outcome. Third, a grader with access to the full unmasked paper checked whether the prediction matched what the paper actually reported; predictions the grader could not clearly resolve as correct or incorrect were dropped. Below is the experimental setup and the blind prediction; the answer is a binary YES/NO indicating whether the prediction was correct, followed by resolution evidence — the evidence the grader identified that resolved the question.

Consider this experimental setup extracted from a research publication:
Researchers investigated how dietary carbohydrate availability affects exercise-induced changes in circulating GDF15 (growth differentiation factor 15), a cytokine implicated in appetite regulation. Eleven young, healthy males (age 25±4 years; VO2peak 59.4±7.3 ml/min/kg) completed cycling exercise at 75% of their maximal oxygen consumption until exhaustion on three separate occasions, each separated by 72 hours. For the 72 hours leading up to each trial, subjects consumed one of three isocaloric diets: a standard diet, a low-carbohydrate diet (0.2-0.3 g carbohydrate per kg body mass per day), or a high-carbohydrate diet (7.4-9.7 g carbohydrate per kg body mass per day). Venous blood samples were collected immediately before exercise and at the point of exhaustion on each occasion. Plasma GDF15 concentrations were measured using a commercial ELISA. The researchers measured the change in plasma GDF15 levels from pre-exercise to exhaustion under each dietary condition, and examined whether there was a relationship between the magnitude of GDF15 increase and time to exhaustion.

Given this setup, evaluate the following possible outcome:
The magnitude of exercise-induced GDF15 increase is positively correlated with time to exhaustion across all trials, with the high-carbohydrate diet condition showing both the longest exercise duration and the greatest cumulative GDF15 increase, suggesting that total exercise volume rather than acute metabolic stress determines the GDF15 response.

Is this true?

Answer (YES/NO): YES